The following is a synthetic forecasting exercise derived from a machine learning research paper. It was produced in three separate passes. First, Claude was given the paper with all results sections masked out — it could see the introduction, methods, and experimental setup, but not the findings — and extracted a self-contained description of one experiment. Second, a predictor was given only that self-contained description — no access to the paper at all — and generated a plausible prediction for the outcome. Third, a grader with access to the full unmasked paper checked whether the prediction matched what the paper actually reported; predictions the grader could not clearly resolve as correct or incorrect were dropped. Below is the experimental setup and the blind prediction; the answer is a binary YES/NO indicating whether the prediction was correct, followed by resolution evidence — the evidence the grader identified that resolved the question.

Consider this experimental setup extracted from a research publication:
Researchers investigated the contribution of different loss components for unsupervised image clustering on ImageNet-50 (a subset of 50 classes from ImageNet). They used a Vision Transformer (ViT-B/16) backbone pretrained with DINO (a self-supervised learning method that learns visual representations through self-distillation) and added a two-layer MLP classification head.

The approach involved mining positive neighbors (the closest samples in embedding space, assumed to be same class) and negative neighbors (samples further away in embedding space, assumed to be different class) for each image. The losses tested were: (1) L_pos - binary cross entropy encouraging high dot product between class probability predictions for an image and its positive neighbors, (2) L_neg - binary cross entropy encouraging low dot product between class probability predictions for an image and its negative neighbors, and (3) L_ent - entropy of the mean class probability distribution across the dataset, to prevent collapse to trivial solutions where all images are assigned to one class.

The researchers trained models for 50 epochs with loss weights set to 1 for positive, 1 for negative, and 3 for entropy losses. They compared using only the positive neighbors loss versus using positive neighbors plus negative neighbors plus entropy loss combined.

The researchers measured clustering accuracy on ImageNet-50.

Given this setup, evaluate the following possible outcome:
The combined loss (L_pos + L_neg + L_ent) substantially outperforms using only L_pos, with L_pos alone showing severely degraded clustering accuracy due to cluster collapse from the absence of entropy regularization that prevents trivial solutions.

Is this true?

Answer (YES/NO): YES